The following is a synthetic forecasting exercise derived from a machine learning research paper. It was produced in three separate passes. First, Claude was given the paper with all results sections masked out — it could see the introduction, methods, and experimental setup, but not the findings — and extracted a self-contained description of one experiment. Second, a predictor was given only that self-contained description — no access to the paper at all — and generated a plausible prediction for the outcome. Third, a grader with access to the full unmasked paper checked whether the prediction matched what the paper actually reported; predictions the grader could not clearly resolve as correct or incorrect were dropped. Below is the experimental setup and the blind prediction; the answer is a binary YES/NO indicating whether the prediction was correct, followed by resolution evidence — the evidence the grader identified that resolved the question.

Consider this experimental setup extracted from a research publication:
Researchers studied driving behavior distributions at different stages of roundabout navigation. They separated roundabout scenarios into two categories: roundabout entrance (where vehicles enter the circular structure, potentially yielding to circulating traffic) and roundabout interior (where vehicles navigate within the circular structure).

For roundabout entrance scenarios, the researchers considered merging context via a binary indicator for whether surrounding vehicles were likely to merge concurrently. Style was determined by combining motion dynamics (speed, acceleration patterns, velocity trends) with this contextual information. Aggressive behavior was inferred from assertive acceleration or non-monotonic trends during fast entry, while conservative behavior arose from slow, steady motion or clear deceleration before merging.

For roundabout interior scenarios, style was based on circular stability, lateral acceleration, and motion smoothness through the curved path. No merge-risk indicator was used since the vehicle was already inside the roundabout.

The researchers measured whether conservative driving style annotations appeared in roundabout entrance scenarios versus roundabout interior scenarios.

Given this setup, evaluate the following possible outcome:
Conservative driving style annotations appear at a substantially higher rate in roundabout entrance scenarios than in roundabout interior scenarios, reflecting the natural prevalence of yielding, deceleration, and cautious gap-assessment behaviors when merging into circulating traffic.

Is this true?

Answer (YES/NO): YES